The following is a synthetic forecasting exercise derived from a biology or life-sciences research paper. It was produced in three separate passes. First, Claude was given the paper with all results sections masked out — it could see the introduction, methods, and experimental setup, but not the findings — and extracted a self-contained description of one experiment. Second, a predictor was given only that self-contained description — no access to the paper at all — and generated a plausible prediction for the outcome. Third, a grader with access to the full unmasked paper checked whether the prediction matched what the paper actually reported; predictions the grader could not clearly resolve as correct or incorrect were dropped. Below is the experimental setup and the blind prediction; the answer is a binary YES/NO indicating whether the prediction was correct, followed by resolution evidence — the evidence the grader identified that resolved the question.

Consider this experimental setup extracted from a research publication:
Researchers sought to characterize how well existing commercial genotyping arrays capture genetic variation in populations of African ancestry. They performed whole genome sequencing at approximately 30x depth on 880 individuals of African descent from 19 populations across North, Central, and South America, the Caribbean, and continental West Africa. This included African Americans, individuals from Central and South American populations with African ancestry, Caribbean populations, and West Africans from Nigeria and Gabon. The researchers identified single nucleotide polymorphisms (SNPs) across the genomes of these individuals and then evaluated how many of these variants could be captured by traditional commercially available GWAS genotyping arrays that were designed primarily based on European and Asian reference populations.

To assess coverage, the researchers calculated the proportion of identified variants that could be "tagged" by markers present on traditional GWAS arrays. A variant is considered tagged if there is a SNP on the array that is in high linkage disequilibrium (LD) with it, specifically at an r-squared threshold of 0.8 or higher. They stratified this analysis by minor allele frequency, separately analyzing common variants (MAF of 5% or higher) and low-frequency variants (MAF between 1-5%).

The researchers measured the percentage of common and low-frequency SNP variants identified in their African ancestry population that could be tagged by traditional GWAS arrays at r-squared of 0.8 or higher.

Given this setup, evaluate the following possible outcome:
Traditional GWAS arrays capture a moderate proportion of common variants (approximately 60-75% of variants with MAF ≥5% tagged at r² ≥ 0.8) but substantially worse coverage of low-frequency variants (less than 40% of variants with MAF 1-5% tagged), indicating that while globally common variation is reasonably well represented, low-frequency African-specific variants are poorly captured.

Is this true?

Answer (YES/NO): NO